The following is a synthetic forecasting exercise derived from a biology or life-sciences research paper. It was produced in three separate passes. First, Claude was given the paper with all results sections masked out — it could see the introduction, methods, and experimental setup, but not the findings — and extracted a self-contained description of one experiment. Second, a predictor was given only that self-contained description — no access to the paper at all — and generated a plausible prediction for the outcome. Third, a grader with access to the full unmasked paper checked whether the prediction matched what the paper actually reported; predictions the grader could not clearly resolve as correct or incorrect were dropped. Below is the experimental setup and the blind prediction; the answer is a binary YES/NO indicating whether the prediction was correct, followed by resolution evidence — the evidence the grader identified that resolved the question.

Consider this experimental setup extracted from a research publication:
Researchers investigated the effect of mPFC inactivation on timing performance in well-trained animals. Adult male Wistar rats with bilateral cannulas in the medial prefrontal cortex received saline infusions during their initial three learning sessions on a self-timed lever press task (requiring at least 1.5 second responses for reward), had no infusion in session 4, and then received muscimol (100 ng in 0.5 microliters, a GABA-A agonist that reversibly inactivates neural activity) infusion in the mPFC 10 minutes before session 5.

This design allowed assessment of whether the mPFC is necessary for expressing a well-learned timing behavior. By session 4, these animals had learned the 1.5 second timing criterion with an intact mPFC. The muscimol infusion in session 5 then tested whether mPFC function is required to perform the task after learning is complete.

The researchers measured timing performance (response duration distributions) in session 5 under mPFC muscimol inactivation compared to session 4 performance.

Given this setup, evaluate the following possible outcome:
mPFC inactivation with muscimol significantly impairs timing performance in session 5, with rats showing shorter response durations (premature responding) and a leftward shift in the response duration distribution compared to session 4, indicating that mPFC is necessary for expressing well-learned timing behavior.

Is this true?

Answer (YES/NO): NO